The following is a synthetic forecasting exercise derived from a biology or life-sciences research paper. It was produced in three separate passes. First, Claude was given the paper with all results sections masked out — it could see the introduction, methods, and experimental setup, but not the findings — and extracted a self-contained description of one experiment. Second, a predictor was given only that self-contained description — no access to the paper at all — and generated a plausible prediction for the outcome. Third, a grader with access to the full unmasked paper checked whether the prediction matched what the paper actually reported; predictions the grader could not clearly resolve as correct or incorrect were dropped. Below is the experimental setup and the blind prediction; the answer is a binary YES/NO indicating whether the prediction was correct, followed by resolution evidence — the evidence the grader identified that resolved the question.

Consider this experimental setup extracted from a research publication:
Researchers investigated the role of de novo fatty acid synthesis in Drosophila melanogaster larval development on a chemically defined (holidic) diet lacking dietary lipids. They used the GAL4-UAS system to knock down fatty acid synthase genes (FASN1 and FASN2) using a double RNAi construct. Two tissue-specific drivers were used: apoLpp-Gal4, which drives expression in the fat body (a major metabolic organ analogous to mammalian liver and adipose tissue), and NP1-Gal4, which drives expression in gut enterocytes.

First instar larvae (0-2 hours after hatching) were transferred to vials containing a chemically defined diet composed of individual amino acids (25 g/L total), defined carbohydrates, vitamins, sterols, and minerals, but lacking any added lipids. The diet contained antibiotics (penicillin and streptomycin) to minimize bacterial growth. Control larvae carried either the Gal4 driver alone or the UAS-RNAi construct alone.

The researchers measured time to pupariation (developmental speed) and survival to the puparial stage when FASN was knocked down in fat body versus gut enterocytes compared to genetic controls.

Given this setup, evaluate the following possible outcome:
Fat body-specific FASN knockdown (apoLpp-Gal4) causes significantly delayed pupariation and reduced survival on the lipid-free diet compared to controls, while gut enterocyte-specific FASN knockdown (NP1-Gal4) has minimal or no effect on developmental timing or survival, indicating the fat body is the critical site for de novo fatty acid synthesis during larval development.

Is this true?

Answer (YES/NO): NO